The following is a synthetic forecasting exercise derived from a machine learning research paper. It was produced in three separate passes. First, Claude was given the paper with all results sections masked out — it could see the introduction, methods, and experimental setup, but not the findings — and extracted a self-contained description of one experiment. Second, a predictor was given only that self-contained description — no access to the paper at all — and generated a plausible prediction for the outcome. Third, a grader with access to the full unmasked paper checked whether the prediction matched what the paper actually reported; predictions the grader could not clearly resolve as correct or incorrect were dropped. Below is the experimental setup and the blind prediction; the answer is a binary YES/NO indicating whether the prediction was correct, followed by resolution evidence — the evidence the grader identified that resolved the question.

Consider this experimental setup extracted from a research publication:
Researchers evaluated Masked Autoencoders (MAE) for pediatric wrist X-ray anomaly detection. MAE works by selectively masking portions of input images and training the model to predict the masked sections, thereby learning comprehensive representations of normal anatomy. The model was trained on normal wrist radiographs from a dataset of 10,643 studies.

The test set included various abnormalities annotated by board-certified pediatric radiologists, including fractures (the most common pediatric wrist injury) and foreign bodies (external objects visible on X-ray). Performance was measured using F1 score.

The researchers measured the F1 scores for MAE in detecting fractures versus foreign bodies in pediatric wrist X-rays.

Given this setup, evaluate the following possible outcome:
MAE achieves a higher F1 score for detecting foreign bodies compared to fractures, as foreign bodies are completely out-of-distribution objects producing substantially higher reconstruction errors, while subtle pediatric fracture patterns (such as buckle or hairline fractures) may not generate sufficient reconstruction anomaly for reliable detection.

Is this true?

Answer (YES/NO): YES